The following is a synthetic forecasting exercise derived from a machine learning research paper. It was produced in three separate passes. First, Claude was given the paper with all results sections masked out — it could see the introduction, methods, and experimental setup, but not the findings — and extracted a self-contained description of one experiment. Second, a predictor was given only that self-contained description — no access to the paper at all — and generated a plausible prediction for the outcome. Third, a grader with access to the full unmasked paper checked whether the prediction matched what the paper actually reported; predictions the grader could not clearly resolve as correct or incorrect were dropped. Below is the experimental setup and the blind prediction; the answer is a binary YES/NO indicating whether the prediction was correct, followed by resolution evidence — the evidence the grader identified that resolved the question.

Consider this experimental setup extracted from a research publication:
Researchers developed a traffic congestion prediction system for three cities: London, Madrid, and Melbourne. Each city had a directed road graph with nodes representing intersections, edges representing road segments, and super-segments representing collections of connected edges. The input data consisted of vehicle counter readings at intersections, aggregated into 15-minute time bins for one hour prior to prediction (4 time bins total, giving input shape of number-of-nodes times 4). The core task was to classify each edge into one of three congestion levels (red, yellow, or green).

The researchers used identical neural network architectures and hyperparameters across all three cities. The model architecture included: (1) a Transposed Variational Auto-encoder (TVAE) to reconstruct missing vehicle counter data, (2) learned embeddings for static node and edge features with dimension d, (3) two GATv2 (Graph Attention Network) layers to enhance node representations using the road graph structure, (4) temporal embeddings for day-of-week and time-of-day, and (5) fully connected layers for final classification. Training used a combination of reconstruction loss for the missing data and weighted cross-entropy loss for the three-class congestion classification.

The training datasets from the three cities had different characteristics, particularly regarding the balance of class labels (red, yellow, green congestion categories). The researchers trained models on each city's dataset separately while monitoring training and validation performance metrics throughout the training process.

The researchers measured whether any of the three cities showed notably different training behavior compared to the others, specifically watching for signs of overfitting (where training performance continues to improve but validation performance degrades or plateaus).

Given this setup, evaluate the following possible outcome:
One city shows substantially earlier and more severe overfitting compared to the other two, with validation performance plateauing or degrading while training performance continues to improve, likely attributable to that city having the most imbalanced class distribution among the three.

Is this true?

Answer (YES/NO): YES